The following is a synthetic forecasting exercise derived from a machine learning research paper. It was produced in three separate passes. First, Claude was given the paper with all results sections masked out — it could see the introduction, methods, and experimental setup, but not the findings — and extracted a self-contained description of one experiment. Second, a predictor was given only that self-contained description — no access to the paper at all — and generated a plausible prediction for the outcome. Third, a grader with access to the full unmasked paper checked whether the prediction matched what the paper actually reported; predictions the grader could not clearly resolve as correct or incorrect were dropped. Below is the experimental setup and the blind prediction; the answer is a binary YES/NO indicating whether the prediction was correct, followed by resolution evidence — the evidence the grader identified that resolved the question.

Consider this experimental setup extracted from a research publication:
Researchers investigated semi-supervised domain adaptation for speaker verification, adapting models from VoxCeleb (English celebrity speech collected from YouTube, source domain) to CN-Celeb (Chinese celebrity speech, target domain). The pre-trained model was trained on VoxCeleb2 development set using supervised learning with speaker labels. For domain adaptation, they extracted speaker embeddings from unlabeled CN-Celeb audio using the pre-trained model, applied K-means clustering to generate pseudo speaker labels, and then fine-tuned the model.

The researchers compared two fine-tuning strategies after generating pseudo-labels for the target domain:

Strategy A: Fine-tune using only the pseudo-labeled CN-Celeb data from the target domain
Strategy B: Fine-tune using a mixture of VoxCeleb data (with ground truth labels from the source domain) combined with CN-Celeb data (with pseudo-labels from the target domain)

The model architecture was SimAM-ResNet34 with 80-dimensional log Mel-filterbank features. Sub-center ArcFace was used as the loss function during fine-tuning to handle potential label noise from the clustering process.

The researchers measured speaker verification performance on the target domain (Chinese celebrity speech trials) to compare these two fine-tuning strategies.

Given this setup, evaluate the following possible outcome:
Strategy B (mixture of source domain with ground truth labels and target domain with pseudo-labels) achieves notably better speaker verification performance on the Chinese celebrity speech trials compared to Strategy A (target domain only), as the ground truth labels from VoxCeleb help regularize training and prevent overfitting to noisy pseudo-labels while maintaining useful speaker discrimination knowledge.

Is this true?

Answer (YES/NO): NO